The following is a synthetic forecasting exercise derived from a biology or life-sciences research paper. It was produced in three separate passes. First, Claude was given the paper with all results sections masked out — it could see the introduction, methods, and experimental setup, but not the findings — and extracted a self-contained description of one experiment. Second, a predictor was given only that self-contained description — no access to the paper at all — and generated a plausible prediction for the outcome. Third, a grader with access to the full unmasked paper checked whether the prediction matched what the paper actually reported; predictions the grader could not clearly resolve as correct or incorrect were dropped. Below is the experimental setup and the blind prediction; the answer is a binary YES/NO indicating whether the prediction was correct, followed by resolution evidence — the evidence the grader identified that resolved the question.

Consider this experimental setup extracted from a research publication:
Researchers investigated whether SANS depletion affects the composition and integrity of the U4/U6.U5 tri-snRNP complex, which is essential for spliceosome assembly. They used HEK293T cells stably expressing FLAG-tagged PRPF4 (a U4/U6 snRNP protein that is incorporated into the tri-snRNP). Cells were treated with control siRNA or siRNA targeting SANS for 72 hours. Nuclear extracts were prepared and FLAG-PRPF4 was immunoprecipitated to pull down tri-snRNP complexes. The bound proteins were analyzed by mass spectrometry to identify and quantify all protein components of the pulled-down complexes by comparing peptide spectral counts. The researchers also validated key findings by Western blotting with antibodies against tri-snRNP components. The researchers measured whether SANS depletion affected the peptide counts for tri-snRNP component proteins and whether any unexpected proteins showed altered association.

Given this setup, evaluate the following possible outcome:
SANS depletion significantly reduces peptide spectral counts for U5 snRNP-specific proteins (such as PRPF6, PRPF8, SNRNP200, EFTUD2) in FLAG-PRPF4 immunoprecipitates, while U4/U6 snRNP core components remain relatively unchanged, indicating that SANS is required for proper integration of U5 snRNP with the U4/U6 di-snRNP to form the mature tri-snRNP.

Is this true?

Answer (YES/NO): NO